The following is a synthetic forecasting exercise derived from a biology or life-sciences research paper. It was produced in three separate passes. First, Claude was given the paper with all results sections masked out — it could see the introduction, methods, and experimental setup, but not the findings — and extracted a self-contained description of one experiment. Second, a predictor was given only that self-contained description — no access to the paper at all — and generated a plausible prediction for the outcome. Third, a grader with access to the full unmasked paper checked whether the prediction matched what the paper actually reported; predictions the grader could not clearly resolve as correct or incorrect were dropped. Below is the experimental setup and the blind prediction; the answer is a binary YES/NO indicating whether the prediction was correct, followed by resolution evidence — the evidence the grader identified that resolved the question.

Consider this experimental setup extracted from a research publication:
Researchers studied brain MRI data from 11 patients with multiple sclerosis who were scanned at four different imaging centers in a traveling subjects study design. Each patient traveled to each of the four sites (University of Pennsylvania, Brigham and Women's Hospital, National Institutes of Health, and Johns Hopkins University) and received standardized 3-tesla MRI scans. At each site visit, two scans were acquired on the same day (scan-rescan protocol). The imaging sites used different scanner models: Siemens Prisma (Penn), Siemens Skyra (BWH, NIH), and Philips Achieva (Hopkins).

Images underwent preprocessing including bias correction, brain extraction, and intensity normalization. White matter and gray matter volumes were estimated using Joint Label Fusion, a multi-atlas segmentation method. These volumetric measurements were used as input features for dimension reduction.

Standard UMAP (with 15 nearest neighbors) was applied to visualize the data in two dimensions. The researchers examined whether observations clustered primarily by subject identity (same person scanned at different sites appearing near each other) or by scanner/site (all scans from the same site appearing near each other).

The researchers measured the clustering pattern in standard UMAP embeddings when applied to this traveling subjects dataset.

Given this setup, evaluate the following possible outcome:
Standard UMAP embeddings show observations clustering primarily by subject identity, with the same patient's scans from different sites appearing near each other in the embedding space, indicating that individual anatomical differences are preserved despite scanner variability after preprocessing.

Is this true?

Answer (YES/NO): YES